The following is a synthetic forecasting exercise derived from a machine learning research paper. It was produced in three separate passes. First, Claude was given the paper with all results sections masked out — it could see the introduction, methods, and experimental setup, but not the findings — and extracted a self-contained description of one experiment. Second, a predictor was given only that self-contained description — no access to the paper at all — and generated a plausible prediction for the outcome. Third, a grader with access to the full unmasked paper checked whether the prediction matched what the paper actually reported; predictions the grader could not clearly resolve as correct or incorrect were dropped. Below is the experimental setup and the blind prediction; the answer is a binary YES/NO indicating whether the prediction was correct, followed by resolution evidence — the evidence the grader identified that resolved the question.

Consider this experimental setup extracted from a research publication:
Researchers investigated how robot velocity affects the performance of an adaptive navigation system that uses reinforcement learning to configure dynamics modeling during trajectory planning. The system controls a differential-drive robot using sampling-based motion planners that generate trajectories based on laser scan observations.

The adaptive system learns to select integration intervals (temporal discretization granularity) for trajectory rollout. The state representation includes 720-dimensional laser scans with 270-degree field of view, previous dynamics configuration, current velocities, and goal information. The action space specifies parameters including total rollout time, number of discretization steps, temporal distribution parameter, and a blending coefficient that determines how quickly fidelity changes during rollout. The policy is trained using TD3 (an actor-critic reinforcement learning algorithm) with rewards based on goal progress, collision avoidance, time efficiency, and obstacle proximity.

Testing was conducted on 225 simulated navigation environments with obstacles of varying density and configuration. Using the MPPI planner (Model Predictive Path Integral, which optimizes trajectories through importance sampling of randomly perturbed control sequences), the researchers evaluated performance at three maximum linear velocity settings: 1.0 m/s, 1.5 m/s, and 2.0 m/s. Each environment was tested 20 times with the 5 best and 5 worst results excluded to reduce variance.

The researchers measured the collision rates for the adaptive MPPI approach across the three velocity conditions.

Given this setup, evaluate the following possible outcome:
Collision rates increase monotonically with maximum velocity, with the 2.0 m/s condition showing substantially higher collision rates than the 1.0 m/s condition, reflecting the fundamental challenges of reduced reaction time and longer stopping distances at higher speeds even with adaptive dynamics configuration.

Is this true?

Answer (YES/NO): NO